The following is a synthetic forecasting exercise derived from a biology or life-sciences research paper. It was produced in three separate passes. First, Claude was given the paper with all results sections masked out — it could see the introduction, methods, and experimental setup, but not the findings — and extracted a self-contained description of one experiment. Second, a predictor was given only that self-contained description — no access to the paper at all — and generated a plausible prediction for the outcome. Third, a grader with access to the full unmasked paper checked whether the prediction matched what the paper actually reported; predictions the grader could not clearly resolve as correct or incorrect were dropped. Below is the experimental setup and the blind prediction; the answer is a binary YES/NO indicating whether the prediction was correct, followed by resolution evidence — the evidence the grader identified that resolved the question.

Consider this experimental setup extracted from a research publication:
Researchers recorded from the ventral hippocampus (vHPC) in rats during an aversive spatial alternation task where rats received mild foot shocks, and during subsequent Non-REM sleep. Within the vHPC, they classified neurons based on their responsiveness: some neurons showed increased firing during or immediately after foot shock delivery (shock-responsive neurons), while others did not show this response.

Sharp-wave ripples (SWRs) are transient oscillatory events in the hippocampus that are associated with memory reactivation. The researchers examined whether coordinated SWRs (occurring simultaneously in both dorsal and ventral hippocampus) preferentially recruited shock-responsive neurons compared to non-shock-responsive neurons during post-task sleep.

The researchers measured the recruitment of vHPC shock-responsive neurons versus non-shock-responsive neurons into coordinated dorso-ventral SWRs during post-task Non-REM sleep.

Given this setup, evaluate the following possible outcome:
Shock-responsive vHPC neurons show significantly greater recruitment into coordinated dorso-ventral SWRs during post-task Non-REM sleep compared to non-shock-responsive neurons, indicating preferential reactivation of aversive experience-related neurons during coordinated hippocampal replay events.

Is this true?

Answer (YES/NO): YES